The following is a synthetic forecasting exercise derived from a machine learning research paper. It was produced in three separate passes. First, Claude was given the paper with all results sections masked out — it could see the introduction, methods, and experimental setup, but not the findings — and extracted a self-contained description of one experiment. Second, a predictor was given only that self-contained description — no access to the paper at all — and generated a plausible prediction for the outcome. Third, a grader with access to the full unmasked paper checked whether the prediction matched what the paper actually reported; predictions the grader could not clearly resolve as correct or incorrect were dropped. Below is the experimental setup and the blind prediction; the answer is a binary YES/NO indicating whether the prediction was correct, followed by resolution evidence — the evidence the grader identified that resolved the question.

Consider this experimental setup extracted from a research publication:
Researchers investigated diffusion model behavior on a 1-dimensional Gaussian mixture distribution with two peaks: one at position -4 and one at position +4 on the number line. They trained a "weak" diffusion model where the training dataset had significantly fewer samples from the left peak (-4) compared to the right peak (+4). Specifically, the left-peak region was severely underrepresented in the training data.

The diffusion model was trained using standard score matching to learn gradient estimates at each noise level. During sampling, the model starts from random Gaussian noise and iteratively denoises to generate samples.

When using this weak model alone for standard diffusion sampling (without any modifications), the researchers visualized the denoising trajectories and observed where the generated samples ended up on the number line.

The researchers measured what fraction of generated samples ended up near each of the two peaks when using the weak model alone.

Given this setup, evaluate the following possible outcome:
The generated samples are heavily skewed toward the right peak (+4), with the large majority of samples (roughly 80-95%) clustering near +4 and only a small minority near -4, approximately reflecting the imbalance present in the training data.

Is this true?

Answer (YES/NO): NO